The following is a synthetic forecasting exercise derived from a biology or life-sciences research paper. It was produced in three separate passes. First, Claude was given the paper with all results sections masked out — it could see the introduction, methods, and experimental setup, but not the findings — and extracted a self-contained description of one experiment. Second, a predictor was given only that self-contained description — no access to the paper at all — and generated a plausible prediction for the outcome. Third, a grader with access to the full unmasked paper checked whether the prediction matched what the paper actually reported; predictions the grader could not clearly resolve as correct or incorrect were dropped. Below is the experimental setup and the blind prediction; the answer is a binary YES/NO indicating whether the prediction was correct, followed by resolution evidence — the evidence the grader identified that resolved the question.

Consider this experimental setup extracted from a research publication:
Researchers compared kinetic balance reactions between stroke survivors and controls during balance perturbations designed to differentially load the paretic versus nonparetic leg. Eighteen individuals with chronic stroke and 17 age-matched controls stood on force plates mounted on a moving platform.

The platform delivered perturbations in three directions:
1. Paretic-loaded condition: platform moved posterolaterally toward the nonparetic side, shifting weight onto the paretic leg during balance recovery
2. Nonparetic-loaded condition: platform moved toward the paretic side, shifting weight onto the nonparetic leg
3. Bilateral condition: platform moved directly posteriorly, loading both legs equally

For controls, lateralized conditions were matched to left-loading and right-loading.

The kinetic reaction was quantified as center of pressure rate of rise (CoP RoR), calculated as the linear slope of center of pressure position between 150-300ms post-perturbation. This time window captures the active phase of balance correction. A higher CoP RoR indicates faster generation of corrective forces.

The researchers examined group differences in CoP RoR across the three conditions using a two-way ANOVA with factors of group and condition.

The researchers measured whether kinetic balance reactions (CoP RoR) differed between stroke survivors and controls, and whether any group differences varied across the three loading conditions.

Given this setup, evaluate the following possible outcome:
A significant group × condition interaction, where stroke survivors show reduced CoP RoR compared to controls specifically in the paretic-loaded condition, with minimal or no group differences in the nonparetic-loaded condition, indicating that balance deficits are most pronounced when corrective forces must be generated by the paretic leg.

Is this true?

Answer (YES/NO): YES